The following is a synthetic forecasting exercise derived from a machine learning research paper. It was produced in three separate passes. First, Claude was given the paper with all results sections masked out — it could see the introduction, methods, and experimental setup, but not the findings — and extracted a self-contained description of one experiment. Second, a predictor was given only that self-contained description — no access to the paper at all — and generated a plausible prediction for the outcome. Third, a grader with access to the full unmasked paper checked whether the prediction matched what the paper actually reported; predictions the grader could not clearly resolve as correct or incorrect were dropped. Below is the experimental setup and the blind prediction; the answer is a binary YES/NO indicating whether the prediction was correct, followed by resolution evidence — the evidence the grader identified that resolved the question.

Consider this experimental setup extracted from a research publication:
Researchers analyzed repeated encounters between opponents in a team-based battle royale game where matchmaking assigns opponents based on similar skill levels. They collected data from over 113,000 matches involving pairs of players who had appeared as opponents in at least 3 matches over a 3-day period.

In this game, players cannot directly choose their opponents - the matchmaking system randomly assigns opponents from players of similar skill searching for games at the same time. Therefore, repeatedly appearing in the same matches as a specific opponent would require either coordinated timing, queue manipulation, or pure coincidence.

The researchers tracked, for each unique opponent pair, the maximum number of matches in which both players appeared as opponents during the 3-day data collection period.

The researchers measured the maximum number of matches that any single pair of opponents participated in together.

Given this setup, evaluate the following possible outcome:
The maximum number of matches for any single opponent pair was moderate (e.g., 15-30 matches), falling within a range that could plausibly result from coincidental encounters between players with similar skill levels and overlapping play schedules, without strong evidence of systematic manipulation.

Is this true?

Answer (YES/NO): NO